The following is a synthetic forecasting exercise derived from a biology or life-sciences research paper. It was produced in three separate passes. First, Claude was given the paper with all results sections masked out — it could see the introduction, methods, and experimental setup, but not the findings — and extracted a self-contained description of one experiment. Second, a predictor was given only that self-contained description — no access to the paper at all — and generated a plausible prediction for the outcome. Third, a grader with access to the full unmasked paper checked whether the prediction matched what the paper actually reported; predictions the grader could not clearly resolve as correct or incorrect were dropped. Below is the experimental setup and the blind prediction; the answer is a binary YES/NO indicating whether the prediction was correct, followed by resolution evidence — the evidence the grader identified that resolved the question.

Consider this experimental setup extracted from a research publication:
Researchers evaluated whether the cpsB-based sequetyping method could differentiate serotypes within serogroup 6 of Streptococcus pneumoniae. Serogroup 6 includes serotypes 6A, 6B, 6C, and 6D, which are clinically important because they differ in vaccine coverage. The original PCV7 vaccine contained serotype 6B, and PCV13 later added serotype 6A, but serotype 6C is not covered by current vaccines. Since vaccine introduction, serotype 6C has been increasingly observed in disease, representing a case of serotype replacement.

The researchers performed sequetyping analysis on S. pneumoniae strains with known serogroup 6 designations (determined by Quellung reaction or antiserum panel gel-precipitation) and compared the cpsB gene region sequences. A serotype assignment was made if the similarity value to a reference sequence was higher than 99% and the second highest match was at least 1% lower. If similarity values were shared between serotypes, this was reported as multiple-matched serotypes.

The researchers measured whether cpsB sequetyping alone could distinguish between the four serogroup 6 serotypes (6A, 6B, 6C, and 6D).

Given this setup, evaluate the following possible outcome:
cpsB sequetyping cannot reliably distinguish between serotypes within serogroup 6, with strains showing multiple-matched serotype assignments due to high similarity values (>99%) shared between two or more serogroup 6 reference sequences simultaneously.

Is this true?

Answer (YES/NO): YES